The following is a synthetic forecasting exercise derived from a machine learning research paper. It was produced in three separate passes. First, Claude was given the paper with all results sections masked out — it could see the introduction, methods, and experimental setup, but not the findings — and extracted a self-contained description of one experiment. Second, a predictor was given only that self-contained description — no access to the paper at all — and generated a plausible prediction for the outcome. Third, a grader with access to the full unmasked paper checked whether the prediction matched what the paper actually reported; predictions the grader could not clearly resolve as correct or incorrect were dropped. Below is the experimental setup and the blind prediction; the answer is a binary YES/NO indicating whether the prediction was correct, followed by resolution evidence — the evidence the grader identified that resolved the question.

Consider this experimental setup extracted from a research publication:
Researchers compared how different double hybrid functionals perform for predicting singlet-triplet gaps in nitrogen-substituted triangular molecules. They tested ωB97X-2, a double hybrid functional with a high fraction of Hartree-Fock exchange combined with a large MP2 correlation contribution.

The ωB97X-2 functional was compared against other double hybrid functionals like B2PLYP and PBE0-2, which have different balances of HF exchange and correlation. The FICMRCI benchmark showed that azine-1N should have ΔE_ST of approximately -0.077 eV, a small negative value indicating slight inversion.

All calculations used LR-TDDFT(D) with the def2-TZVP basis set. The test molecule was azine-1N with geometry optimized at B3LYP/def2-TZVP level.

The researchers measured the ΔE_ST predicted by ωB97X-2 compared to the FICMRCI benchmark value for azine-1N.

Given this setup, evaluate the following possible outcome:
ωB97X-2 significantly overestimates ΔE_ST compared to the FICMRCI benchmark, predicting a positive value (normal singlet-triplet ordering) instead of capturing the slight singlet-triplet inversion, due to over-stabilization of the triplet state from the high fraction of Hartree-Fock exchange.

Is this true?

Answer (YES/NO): NO